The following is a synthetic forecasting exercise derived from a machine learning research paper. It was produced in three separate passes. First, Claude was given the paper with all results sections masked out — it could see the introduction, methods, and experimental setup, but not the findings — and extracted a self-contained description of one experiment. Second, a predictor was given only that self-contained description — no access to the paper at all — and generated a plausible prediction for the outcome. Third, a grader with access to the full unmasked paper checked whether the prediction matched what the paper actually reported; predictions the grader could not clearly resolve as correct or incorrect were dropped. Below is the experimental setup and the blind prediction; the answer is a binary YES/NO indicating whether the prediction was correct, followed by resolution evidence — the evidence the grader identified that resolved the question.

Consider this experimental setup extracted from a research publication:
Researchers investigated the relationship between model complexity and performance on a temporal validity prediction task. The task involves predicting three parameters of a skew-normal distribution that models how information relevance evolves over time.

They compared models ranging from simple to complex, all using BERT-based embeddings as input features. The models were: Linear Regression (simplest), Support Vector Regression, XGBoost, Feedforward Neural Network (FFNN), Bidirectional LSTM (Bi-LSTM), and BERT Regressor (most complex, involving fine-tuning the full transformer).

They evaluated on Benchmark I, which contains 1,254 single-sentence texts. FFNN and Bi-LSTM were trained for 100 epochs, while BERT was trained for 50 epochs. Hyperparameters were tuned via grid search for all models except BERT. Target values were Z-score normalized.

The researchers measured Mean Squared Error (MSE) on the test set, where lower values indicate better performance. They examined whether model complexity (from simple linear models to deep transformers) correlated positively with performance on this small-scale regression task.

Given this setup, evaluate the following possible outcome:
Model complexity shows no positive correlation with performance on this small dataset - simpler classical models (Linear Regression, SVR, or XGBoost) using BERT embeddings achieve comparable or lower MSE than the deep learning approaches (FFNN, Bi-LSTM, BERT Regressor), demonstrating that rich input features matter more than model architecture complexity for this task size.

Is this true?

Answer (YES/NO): NO